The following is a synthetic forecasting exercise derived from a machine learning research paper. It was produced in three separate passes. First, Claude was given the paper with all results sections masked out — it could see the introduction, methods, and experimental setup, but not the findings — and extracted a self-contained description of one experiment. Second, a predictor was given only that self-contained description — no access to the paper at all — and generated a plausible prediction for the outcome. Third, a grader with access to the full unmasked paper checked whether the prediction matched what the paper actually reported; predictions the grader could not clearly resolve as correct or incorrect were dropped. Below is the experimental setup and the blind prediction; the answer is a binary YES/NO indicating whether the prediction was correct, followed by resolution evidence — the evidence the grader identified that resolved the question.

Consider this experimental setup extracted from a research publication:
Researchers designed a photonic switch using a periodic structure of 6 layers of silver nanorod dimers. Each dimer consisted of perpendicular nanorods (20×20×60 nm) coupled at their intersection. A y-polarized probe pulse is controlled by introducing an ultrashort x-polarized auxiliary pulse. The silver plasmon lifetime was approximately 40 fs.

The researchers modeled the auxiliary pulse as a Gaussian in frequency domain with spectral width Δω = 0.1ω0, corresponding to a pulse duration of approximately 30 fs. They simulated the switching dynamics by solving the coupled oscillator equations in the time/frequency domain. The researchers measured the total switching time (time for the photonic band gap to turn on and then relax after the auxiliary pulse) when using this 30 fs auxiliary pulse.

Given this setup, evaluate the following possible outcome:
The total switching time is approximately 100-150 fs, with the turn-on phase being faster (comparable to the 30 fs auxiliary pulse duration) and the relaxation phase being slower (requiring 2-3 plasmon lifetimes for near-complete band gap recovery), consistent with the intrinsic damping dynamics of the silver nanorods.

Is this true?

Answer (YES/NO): YES